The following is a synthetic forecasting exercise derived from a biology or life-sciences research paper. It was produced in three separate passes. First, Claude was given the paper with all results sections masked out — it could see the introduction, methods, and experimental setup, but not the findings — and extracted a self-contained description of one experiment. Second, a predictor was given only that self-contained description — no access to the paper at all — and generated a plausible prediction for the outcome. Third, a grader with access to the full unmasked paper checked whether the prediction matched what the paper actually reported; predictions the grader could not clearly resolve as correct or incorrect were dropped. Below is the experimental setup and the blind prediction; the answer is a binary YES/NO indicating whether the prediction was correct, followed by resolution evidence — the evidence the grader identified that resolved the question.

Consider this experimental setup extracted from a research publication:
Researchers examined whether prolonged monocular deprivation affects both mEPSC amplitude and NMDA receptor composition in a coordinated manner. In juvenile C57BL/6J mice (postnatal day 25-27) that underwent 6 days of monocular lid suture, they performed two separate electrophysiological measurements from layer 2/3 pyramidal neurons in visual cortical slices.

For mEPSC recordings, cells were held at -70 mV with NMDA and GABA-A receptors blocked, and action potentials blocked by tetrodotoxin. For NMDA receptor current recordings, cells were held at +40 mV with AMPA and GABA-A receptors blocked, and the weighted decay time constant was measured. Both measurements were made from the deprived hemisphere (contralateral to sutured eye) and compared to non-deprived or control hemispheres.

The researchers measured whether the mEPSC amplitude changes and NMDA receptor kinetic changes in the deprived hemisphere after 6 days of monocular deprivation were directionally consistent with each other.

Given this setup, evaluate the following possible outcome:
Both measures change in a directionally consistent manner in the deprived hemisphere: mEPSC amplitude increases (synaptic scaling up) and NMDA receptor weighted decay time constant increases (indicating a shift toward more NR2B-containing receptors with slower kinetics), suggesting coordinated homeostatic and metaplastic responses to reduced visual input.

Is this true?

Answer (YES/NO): NO